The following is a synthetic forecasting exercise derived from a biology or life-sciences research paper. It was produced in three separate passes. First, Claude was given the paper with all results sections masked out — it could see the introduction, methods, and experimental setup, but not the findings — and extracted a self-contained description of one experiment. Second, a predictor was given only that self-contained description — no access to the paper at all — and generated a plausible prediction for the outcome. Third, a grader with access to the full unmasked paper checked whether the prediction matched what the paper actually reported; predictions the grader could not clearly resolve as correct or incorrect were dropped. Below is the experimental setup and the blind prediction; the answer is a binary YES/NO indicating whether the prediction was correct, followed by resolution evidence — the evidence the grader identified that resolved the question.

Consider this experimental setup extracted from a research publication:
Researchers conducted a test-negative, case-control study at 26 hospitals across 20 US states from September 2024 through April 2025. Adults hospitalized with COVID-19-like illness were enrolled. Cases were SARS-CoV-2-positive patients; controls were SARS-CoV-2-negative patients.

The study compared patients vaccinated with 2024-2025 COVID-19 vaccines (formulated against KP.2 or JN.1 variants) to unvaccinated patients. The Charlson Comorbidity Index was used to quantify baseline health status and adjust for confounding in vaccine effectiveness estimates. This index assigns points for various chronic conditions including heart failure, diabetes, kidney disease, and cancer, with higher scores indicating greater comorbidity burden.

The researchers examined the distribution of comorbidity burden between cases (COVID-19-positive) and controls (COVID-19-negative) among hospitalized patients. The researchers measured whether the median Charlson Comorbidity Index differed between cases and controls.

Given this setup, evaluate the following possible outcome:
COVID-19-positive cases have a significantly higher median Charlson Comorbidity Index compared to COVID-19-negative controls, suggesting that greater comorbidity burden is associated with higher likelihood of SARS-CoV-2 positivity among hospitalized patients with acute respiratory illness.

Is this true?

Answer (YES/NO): YES